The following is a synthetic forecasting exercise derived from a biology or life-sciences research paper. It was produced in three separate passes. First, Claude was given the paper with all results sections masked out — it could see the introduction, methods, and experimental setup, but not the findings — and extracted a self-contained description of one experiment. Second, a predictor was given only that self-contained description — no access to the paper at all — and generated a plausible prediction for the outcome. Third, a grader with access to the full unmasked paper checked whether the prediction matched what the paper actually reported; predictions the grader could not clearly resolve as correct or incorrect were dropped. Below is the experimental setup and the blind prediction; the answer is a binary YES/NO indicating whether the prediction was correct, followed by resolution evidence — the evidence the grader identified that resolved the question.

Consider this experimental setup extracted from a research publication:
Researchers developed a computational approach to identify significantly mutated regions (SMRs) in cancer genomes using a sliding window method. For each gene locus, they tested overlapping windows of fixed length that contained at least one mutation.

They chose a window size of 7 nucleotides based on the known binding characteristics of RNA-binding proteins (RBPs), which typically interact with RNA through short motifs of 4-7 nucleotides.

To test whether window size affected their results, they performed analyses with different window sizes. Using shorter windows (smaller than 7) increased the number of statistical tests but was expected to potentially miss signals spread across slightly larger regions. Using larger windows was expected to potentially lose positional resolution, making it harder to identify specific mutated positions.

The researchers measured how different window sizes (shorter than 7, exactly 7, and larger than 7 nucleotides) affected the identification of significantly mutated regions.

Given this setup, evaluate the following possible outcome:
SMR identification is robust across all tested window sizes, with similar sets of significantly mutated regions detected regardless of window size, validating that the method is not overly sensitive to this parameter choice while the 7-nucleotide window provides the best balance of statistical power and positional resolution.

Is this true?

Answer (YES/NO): NO